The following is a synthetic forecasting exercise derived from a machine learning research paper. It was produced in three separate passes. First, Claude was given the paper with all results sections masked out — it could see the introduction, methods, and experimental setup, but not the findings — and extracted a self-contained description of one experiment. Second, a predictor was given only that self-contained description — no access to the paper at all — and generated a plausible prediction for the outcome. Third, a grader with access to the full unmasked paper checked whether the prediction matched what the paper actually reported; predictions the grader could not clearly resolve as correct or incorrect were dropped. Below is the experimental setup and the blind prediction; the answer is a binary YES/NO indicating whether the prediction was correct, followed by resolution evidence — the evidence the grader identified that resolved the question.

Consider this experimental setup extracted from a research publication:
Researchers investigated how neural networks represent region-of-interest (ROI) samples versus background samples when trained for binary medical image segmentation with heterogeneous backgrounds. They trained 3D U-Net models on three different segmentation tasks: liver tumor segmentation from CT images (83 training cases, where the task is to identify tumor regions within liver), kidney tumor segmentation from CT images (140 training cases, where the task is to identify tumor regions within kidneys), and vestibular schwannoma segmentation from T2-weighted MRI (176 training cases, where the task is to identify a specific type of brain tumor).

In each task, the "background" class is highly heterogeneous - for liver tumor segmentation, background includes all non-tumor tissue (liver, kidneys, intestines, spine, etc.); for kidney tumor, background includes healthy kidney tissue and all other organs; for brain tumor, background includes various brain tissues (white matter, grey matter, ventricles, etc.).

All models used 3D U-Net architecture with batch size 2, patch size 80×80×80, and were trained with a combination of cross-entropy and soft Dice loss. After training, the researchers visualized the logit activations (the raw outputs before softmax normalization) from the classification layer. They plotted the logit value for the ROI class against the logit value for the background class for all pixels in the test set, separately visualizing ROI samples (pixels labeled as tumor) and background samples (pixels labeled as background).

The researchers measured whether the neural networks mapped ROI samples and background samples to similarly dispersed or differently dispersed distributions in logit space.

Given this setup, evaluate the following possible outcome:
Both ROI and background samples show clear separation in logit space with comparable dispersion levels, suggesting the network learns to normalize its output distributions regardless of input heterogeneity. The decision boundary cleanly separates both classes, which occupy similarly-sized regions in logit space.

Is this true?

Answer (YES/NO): NO